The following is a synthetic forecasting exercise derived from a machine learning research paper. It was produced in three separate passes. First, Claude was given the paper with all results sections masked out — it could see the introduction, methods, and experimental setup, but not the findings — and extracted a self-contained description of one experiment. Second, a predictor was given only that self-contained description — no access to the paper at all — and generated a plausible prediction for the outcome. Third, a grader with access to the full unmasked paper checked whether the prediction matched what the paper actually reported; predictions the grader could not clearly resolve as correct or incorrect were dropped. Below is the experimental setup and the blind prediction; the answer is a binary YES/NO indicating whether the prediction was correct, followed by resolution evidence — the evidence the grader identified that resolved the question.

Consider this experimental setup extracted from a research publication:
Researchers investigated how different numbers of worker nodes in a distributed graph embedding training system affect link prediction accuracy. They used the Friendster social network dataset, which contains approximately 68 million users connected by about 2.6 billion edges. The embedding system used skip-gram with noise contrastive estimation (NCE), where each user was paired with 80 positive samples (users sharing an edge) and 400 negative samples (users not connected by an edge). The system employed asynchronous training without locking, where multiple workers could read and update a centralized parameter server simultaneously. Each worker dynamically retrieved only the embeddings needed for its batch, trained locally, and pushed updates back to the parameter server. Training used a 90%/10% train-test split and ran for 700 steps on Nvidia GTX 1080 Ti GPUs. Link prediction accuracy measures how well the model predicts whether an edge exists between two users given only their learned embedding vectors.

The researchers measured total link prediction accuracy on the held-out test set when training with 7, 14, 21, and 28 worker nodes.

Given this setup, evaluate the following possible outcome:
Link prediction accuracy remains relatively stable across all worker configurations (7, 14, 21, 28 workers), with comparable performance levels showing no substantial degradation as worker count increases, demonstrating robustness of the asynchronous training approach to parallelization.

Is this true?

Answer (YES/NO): NO